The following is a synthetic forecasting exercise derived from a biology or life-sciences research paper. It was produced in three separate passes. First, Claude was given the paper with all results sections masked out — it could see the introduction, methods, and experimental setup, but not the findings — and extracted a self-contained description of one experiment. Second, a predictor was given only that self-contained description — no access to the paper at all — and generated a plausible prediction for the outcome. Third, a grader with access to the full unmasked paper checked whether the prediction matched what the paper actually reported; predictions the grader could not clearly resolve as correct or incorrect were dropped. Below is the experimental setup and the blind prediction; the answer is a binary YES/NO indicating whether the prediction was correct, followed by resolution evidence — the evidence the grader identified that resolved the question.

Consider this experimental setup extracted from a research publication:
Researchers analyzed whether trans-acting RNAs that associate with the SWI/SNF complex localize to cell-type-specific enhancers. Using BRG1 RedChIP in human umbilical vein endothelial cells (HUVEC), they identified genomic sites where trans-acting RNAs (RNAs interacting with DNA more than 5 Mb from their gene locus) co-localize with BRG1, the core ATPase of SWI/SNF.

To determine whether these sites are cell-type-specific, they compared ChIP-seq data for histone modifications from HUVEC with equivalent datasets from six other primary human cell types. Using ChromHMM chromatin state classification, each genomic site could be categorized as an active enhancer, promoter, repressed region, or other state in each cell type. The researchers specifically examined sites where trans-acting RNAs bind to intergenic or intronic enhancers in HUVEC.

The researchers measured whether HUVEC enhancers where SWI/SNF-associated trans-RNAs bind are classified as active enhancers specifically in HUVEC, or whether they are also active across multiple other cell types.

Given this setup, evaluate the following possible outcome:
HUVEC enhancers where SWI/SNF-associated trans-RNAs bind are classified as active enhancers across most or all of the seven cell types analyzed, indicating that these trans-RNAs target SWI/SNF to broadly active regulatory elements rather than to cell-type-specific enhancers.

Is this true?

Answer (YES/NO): NO